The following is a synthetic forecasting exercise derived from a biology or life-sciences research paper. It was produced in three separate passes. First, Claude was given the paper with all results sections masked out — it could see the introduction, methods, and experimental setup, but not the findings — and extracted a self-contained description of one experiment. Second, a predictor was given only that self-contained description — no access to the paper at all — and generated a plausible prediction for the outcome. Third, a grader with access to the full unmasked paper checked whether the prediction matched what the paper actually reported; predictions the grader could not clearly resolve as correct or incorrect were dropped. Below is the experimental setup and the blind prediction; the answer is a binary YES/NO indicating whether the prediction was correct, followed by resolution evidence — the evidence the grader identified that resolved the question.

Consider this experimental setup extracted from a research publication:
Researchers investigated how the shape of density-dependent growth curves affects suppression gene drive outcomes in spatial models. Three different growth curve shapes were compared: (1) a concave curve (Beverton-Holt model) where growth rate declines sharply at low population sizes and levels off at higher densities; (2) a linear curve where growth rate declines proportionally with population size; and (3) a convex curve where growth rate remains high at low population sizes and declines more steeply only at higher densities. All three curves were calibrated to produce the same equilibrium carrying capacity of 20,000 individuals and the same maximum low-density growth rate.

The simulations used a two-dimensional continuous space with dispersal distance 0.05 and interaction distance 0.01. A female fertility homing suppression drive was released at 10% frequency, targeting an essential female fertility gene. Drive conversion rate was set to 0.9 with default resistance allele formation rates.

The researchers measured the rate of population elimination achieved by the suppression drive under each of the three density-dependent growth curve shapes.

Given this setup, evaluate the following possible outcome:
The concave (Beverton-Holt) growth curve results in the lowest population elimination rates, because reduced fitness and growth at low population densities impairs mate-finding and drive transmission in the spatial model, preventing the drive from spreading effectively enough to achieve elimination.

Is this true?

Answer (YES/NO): NO